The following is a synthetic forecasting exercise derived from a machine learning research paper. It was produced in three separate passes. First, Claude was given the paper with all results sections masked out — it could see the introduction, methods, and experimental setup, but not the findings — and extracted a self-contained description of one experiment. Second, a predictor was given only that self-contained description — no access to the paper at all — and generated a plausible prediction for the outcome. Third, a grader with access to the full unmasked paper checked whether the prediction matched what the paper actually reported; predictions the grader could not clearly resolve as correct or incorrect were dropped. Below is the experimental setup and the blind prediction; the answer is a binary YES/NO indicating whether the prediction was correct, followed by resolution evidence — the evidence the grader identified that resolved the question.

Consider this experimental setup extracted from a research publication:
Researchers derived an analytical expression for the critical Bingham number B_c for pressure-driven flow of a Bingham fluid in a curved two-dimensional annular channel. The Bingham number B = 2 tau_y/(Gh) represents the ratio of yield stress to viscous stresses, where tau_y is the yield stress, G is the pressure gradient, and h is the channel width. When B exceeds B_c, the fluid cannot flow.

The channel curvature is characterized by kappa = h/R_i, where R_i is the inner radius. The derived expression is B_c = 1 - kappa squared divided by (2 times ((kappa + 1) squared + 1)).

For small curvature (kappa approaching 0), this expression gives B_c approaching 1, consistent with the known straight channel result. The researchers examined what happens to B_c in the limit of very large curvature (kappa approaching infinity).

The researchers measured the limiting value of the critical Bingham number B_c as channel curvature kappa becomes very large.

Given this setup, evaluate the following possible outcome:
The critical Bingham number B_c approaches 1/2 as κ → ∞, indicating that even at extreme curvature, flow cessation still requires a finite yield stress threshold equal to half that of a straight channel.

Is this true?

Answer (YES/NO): YES